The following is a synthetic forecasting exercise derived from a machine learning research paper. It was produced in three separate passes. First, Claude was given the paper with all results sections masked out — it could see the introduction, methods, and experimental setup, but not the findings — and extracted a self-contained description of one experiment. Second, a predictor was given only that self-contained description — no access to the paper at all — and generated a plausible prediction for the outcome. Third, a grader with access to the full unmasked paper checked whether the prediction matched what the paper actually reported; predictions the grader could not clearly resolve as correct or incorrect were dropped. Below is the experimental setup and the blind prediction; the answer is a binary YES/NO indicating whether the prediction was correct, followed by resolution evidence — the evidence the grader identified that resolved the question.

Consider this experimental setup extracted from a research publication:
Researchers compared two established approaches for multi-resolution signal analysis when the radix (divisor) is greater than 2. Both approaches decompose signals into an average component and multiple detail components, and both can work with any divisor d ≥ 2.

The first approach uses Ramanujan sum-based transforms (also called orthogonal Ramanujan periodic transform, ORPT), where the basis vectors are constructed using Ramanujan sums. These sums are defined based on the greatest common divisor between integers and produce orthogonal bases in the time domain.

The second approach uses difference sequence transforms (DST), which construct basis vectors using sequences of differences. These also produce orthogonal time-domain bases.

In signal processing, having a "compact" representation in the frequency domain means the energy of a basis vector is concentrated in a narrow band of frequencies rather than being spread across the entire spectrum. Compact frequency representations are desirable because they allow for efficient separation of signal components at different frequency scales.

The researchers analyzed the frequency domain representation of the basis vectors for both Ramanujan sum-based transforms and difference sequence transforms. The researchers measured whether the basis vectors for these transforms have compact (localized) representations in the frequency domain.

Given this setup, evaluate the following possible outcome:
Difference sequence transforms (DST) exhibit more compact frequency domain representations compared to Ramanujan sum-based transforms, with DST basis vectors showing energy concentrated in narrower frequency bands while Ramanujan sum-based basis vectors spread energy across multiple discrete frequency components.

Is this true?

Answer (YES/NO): NO